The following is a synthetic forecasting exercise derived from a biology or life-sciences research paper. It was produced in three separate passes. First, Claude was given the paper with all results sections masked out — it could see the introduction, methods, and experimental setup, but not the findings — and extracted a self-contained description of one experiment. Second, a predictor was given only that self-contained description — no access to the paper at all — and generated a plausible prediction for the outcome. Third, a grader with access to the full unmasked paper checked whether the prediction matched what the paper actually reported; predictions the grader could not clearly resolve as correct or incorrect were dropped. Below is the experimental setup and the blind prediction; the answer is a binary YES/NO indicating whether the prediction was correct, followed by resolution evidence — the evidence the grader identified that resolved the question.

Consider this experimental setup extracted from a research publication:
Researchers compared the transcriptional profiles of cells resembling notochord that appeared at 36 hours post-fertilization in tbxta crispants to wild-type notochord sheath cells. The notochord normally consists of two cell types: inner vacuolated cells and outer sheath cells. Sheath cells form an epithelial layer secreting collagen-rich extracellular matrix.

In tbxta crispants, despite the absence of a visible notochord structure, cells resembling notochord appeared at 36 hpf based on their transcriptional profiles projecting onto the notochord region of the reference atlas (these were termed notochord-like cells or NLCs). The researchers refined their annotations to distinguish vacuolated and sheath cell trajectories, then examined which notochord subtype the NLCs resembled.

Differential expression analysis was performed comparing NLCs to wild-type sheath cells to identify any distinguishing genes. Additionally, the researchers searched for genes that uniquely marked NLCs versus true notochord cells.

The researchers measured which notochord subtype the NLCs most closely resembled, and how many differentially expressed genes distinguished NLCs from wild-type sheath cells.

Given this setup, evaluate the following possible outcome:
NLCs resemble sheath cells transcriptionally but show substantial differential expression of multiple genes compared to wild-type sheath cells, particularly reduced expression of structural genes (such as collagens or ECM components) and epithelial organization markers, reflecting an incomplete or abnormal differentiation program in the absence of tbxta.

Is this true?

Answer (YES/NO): NO